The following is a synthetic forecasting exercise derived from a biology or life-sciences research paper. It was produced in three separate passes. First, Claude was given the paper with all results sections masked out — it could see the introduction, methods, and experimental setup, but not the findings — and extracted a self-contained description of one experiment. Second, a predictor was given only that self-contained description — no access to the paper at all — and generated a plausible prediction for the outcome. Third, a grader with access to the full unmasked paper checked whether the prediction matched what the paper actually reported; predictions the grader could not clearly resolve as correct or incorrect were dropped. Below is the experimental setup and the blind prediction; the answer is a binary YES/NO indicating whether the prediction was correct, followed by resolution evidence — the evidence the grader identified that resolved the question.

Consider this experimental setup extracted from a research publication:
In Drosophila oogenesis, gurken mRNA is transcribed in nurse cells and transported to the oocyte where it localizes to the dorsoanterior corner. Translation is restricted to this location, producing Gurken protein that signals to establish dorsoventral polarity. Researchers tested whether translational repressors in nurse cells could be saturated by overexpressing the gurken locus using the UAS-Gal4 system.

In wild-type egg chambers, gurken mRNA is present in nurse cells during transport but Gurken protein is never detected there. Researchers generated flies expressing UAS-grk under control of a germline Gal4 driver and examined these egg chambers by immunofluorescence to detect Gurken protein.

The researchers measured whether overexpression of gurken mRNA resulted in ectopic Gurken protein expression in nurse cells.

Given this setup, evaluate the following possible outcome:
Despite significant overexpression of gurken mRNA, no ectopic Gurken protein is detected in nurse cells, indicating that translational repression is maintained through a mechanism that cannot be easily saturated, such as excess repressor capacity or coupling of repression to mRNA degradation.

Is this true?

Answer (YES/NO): NO